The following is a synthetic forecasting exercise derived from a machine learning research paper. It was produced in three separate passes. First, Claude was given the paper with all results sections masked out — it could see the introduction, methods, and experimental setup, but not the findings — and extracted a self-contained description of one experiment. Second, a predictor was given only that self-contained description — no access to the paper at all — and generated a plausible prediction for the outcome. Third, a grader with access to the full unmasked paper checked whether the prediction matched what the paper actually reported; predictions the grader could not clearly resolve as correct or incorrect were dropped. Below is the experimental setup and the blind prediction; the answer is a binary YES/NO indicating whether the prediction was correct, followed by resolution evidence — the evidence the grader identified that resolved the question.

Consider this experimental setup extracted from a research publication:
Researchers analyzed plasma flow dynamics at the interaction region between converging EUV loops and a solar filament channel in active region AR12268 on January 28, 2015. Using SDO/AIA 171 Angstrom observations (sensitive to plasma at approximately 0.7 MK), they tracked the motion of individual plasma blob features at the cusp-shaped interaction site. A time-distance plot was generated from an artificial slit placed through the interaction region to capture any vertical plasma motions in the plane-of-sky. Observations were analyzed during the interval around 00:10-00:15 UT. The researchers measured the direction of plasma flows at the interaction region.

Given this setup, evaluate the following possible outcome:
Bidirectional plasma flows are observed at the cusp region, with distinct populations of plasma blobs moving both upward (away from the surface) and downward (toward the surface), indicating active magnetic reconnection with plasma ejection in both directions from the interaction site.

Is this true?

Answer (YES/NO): YES